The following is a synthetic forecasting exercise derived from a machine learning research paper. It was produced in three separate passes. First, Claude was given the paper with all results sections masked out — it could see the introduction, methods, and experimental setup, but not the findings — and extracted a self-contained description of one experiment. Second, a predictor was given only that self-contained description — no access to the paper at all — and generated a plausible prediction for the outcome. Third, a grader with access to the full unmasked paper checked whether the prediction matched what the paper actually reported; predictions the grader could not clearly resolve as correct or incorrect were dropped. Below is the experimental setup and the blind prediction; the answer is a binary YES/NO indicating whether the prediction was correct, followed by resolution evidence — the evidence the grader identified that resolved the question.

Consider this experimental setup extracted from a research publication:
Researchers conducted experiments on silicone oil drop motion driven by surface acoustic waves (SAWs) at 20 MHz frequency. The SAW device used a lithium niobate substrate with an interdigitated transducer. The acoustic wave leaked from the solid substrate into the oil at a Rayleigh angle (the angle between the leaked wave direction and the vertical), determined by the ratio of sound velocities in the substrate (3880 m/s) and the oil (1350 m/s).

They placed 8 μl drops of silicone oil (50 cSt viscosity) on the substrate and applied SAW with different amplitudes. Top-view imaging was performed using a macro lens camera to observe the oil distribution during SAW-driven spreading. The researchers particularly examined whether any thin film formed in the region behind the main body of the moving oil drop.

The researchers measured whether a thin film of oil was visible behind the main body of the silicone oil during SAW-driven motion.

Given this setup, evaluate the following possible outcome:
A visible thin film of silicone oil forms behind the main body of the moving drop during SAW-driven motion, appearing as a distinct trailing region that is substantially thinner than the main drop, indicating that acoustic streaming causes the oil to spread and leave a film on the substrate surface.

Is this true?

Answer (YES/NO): YES